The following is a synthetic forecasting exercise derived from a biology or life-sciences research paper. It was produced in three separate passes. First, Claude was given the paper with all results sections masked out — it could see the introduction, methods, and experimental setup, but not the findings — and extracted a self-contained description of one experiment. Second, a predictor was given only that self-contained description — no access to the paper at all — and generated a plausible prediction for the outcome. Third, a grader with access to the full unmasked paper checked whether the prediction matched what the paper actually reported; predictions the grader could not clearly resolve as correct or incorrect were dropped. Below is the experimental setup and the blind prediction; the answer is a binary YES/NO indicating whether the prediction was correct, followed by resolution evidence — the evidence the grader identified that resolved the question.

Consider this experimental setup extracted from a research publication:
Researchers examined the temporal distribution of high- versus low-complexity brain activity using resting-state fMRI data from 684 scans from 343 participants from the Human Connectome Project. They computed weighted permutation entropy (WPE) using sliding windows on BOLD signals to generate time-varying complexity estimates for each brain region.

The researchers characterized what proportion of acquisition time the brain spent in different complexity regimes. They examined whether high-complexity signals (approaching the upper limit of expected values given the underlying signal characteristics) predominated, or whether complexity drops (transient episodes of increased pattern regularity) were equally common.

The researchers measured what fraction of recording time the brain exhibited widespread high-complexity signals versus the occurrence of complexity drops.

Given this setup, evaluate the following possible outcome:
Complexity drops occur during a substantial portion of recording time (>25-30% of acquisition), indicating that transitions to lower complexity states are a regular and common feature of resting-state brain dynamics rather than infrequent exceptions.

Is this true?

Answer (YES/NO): NO